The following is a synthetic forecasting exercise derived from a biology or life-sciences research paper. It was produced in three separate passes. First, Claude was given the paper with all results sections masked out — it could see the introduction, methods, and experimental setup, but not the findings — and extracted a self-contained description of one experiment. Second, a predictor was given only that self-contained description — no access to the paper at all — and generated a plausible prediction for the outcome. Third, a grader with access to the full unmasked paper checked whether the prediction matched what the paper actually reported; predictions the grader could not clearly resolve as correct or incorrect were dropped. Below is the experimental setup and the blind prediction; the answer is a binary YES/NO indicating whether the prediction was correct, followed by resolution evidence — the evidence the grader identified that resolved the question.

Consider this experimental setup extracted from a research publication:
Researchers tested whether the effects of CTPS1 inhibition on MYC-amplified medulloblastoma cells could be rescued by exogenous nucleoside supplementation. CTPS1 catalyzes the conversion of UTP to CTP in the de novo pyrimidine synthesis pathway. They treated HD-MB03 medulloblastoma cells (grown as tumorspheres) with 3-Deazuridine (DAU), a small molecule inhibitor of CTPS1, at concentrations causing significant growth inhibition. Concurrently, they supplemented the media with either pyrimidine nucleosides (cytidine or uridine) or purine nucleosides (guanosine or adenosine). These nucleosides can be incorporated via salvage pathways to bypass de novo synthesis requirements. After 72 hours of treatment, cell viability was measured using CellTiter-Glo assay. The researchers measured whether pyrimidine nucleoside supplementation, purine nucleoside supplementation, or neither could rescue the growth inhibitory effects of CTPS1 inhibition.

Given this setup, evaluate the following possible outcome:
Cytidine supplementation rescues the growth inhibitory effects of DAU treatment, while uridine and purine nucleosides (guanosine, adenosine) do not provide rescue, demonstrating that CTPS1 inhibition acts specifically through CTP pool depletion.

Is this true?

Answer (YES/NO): NO